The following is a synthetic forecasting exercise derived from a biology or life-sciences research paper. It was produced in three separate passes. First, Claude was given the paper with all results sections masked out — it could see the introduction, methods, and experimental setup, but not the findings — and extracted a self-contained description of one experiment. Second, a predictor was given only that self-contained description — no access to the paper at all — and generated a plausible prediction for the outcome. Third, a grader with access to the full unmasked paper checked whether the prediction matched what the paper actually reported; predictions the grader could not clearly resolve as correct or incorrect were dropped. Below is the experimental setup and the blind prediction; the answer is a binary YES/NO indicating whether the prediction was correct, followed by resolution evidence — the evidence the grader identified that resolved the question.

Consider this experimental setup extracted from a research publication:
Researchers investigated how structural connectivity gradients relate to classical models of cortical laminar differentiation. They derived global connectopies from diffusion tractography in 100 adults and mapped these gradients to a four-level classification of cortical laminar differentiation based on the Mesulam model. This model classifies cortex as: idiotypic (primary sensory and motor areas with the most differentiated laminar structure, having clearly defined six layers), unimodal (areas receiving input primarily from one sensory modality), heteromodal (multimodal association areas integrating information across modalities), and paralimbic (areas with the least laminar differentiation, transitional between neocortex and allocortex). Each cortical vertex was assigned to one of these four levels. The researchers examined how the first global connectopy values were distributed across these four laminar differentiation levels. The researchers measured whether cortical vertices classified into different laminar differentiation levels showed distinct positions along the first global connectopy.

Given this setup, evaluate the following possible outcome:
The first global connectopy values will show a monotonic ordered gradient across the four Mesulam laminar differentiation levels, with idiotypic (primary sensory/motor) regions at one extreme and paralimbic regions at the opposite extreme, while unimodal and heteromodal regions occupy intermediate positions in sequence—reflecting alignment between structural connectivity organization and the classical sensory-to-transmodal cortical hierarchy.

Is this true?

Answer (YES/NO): NO